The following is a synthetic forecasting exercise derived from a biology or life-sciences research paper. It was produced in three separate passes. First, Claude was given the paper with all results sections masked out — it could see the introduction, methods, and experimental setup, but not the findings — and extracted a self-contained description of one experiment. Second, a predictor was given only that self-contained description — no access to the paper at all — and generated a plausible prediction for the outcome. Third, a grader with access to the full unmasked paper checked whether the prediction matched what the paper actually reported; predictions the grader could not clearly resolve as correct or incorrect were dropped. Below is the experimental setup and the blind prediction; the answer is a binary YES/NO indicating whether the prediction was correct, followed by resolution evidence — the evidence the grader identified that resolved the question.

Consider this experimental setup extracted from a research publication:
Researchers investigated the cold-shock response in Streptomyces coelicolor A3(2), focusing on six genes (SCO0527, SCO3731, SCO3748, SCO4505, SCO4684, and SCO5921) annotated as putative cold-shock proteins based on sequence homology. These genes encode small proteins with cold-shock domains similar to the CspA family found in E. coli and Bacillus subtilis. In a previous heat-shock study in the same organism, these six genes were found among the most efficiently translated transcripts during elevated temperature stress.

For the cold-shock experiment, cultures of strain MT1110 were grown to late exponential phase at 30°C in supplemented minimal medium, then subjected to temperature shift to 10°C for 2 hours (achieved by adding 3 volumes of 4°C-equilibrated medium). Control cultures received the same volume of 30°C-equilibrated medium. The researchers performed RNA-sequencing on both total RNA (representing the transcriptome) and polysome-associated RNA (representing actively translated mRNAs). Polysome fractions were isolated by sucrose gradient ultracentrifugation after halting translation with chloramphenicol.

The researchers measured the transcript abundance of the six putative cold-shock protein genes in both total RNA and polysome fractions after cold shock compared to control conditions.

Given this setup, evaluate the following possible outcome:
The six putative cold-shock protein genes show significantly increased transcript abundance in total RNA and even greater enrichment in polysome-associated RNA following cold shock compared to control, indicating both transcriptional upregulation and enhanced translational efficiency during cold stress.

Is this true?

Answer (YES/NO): NO